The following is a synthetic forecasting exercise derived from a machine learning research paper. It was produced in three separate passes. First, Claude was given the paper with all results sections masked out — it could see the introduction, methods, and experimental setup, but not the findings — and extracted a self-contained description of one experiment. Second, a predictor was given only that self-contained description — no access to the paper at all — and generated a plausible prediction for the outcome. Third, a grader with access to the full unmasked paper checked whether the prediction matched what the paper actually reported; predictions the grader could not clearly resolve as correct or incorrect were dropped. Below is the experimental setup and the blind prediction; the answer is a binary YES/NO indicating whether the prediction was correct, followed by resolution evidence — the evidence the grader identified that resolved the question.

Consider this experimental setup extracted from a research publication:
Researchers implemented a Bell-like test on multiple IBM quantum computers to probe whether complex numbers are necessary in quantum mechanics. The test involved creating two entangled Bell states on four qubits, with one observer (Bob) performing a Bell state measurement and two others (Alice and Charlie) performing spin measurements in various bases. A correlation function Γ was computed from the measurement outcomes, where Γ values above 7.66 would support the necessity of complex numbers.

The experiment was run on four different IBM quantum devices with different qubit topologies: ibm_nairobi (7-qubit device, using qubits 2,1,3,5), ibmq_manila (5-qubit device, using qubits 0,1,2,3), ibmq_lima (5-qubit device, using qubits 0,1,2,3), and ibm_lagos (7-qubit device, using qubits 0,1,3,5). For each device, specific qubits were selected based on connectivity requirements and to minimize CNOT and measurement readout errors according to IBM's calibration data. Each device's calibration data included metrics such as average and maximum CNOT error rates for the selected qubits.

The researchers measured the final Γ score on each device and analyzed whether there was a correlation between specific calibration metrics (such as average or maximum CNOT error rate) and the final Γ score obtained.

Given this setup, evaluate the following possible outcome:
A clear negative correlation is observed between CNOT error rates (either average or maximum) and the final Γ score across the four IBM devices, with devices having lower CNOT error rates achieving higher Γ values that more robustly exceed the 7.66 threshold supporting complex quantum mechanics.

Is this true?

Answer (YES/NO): NO